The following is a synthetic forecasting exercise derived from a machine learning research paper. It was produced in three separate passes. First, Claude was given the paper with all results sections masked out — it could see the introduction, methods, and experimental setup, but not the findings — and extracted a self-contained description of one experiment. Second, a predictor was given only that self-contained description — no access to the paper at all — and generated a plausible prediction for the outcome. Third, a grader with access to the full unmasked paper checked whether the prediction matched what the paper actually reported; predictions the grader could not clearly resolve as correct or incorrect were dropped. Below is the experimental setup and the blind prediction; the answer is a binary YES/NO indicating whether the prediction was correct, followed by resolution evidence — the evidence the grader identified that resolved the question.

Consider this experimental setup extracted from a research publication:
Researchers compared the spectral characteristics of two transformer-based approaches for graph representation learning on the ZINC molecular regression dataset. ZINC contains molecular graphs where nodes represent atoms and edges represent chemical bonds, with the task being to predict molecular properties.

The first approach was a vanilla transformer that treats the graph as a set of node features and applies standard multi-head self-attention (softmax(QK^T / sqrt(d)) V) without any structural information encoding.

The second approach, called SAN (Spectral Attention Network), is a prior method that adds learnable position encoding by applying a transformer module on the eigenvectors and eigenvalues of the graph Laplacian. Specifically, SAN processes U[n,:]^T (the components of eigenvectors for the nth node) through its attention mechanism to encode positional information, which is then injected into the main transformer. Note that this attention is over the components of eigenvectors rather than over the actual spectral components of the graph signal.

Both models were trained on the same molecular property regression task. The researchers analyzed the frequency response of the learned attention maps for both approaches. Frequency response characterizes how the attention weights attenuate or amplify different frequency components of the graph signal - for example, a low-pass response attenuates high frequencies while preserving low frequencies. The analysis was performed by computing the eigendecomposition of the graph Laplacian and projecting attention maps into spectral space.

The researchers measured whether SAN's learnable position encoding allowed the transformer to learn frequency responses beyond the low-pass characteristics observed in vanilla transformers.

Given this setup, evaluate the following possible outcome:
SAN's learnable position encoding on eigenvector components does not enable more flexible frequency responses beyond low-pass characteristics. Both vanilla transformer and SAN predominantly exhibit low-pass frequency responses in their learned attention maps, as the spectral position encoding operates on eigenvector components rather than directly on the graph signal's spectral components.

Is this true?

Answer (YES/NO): YES